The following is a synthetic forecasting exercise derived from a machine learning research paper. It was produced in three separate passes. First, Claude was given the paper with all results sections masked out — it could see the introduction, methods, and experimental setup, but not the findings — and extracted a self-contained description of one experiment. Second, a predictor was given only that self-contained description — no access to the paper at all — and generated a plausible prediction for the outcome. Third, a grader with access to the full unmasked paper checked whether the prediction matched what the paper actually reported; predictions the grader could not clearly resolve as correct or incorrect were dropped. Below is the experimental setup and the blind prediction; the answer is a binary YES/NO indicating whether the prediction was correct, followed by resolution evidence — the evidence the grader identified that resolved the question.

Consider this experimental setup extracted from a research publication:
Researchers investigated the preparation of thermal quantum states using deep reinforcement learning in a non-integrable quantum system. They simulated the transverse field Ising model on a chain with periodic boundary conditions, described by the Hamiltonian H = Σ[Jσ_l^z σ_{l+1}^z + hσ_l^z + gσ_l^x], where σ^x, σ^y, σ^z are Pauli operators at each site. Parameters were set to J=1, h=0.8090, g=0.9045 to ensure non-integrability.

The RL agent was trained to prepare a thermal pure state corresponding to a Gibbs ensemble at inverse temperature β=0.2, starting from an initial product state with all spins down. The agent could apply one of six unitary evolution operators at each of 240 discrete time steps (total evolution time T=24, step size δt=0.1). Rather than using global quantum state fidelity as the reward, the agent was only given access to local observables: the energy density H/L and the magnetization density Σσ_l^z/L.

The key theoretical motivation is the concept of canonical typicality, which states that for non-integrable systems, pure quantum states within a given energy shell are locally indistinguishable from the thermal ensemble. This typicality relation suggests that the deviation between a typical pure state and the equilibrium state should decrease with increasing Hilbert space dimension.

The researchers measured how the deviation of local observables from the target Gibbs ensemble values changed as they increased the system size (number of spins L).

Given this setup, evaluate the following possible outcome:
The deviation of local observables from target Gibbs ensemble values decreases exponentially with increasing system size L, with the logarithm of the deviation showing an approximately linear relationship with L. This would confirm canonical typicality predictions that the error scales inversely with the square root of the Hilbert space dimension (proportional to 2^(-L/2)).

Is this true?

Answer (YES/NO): YES